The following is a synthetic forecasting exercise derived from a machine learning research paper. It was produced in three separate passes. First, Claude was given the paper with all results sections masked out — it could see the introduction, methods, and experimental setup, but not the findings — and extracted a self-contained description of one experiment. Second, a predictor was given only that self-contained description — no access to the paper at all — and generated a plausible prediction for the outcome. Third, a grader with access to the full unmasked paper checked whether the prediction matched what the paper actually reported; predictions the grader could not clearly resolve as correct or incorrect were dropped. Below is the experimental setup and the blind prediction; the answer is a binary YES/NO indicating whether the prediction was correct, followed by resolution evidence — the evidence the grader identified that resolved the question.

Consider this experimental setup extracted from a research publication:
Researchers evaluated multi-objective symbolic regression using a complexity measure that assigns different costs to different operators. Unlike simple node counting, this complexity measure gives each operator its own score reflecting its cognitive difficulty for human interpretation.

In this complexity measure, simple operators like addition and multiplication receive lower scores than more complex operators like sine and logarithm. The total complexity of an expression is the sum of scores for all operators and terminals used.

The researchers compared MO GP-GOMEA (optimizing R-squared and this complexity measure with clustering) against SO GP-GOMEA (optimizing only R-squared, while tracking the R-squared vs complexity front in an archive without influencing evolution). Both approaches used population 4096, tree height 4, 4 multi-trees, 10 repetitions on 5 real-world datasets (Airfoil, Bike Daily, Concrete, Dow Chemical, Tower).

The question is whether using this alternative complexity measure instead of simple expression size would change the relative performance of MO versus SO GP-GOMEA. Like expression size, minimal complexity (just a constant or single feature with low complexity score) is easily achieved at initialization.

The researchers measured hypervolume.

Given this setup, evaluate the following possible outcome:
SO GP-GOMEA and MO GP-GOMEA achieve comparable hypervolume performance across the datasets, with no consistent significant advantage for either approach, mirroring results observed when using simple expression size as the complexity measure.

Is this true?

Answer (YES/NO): NO